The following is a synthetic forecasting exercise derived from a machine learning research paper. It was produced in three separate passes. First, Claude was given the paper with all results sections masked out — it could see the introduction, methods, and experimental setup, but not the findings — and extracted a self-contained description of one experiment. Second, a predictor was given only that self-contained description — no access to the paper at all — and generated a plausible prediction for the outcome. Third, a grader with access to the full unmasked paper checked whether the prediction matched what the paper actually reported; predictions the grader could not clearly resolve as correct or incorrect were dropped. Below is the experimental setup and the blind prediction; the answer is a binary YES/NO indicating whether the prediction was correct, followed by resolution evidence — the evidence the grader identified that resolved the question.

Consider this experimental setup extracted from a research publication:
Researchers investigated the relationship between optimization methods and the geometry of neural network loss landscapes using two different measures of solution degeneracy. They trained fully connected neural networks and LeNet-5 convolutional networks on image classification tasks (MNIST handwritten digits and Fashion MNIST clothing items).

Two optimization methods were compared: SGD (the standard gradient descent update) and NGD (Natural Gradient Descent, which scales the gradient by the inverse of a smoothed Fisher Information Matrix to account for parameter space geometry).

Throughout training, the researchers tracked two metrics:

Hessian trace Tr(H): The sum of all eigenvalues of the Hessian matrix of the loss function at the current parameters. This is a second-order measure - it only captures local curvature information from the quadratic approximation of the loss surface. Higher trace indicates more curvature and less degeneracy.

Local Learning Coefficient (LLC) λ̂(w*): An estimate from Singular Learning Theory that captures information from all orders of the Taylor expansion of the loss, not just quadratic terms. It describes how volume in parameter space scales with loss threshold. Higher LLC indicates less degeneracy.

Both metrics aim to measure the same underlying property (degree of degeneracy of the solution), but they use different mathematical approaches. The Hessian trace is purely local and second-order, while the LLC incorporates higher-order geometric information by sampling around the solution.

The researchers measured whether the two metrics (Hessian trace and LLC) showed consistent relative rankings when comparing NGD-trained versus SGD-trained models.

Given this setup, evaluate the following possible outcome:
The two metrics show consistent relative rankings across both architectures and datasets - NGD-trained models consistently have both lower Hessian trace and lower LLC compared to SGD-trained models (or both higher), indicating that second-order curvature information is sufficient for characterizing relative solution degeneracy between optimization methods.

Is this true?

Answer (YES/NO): YES